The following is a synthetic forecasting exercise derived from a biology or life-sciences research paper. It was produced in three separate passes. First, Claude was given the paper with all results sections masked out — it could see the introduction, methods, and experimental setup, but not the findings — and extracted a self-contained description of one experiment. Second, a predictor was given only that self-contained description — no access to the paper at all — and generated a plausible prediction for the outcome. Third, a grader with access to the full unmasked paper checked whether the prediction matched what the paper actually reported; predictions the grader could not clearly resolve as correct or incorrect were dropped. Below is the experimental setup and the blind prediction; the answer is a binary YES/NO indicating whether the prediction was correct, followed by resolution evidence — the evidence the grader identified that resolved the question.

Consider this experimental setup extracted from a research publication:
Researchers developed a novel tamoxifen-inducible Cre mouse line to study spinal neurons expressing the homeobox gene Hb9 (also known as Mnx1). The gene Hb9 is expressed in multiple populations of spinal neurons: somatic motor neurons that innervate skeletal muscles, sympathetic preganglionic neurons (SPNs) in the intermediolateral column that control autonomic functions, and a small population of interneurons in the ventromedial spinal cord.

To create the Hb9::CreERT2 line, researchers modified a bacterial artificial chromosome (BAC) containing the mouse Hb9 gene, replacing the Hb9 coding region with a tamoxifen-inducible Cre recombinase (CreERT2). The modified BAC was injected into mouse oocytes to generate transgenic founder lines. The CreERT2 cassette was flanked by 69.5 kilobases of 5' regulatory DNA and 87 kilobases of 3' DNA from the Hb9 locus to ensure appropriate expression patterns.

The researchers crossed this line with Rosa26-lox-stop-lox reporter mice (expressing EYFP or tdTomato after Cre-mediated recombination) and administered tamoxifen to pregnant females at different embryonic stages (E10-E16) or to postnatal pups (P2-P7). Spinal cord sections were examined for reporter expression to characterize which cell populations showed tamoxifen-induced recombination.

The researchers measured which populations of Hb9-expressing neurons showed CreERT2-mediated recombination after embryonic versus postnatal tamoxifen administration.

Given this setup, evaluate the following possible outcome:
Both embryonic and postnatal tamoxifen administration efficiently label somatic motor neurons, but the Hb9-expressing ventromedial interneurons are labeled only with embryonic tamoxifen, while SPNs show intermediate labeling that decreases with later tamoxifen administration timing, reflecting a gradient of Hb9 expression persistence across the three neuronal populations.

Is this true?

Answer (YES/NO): NO